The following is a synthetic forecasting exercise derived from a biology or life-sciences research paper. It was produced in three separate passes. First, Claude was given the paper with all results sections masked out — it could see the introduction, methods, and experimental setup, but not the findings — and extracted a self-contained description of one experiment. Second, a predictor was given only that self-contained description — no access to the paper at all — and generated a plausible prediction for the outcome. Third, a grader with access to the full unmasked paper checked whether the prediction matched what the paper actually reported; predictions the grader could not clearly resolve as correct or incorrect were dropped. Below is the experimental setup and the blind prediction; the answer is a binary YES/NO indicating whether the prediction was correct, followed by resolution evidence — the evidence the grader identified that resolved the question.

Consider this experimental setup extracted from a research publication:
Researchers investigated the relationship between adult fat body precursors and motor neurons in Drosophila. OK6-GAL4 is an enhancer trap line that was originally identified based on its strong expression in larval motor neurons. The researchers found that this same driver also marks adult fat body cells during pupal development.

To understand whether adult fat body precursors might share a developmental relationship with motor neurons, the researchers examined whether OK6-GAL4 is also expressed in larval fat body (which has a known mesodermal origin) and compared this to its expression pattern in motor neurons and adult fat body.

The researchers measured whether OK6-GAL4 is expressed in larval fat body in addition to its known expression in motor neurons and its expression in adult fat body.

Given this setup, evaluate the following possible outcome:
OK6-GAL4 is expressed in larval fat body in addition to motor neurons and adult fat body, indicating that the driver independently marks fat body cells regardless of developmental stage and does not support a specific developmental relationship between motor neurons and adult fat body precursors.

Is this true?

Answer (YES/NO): NO